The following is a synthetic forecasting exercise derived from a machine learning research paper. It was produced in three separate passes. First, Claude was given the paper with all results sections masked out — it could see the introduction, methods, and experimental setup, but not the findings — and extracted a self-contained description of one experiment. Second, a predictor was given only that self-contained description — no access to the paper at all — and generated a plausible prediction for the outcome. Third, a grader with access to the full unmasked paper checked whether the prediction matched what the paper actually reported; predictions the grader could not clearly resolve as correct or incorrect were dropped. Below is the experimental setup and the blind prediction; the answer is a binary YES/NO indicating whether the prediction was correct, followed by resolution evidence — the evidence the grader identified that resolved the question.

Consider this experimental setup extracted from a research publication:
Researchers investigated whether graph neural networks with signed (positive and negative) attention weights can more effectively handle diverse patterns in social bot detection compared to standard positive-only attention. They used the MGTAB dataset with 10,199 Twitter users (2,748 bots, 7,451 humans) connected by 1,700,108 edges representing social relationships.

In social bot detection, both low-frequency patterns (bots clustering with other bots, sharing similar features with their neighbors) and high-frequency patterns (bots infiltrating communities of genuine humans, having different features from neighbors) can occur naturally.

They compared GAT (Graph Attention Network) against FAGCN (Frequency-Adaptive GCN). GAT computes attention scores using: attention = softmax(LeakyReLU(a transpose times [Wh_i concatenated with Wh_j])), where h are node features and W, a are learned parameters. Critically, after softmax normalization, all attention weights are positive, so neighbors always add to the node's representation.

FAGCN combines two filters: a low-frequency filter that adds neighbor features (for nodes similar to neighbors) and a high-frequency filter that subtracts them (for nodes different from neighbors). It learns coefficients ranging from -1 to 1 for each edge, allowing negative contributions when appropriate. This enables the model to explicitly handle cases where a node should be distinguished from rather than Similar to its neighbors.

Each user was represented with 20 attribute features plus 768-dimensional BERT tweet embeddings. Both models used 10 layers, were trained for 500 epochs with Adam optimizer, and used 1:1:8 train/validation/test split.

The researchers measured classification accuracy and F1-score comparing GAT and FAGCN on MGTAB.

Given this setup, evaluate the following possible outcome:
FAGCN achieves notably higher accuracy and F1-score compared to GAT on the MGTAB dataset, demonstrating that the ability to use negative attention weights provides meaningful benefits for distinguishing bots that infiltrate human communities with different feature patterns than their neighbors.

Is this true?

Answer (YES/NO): NO